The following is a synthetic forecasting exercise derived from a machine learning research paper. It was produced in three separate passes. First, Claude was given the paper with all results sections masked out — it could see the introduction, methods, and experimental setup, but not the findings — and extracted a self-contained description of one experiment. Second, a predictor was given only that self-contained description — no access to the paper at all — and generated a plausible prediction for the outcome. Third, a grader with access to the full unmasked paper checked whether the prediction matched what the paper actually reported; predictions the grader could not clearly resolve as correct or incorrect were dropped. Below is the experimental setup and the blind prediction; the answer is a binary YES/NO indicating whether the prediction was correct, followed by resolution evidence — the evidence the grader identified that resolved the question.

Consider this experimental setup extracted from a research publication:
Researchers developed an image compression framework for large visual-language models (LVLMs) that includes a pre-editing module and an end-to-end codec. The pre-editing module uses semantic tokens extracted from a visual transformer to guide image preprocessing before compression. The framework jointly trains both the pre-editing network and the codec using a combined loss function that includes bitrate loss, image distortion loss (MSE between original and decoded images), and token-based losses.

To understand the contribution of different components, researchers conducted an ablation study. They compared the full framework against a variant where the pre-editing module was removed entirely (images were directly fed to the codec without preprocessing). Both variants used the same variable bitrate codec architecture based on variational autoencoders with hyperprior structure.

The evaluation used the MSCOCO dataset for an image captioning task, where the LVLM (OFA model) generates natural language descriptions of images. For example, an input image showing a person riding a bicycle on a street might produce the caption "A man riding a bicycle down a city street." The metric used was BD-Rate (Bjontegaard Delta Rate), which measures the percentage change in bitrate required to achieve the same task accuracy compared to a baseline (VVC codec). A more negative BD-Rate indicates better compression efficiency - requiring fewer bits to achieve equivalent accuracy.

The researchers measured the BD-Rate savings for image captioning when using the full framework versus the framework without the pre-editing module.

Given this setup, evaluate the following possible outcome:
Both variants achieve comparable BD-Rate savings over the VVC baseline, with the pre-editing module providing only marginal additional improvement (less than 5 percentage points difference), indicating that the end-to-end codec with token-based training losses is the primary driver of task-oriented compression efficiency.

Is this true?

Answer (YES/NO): NO